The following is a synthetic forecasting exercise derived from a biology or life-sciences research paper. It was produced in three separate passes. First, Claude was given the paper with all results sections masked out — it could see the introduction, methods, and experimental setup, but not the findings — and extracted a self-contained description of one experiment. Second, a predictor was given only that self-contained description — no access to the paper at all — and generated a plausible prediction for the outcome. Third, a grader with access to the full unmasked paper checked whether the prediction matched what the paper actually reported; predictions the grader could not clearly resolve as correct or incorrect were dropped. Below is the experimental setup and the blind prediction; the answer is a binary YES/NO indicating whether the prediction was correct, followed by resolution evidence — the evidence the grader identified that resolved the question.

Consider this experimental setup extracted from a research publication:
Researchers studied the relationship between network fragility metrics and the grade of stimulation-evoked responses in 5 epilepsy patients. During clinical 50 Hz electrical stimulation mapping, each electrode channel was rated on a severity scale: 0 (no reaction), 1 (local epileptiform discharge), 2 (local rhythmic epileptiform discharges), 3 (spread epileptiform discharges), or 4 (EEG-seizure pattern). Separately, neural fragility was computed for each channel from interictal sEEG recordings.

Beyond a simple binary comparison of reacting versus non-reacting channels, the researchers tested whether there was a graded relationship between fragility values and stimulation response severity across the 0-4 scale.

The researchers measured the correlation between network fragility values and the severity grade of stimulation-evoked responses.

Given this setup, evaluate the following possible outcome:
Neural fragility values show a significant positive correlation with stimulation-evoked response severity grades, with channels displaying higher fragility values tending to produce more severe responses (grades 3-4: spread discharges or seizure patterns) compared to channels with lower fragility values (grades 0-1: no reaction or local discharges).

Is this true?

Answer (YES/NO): NO